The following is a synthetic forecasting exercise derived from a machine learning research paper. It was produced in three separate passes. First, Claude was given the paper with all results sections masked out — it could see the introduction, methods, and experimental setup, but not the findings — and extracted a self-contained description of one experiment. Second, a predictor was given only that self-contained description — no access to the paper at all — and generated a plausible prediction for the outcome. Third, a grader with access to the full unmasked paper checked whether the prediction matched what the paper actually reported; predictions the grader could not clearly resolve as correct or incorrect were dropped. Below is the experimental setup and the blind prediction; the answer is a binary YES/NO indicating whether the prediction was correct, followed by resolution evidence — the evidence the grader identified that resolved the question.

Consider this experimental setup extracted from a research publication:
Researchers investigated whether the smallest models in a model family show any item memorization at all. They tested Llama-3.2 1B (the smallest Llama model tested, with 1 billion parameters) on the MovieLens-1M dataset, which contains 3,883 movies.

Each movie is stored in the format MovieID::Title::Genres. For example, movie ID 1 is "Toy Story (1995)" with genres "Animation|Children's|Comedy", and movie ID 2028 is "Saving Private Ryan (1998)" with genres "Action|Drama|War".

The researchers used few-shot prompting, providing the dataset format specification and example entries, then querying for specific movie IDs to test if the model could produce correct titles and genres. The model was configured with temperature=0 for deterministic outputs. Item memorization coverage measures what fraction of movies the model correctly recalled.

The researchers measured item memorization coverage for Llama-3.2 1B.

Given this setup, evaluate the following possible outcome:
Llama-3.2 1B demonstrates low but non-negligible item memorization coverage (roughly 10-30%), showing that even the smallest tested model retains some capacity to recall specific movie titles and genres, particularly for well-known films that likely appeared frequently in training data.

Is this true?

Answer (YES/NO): NO